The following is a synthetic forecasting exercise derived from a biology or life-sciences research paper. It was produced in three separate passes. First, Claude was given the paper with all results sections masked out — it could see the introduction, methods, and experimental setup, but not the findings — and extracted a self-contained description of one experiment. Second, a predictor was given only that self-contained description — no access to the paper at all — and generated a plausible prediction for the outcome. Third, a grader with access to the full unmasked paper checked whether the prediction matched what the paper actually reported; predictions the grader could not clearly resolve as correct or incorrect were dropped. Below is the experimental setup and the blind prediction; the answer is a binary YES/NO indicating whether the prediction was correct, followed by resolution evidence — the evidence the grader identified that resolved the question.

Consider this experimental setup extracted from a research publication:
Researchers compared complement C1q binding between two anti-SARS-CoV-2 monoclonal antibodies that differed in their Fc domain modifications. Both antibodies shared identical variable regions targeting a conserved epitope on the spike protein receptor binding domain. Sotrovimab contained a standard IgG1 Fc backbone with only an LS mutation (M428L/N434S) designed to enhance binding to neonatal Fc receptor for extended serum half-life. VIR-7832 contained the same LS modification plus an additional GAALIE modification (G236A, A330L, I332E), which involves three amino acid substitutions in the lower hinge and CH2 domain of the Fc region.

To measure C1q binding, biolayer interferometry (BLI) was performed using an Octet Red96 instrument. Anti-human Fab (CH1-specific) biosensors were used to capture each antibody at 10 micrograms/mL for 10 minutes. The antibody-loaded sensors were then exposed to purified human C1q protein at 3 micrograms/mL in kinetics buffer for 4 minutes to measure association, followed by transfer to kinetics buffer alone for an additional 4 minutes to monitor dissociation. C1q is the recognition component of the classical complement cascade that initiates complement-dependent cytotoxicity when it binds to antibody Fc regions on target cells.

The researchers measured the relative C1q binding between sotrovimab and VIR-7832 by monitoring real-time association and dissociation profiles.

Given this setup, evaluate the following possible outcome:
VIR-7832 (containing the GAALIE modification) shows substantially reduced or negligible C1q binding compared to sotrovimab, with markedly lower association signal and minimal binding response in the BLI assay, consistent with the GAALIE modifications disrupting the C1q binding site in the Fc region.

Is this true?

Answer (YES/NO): YES